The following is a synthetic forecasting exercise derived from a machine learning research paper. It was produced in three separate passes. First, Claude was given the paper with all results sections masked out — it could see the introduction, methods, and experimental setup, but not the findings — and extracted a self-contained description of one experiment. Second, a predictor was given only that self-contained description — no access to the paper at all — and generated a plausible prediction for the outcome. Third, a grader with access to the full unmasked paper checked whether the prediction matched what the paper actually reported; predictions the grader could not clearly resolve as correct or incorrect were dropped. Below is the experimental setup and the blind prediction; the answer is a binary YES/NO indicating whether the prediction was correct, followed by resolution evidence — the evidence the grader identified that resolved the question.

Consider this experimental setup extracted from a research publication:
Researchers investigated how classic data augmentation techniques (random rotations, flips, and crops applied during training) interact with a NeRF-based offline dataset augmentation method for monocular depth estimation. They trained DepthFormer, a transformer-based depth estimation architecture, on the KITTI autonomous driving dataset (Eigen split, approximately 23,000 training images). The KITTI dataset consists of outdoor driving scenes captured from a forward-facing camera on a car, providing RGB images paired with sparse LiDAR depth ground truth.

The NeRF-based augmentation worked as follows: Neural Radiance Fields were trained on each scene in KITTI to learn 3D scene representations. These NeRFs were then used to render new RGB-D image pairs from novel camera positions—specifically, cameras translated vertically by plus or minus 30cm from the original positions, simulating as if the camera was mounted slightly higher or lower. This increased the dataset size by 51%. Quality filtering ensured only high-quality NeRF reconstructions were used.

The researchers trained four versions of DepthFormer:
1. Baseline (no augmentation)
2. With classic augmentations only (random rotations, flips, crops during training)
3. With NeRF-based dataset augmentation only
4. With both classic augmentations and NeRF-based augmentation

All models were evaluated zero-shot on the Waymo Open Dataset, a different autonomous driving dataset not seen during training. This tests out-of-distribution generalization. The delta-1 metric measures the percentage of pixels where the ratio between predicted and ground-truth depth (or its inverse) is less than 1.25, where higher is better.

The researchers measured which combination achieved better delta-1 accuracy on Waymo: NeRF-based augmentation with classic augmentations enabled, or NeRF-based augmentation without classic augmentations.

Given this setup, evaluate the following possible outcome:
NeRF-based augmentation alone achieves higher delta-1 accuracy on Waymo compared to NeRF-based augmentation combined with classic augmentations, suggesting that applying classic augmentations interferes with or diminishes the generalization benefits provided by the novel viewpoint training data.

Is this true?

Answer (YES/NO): YES